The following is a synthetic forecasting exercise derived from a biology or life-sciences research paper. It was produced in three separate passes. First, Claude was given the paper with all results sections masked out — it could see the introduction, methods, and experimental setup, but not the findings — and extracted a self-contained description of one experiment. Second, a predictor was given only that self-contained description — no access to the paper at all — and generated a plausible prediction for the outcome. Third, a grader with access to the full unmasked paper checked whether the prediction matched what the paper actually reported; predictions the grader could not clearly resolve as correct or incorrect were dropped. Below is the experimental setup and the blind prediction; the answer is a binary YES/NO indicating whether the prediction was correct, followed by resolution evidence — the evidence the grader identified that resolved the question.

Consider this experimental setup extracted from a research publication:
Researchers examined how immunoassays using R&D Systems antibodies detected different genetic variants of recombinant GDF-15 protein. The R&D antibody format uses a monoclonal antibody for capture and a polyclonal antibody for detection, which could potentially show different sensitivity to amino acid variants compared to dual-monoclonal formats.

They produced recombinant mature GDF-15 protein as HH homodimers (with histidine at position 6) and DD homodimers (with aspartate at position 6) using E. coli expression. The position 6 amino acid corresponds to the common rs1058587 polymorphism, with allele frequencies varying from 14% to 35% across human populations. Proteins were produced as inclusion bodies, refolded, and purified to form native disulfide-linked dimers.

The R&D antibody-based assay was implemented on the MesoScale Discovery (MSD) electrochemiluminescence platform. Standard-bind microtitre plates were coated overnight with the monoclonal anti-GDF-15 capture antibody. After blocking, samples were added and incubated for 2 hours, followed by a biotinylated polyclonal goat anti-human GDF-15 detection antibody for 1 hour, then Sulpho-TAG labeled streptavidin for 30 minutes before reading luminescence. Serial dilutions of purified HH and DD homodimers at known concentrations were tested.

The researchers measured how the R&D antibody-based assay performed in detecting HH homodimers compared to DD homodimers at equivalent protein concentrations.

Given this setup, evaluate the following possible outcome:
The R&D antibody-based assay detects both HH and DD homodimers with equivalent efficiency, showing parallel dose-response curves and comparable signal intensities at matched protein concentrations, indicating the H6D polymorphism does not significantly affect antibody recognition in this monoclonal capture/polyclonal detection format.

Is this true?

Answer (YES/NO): NO